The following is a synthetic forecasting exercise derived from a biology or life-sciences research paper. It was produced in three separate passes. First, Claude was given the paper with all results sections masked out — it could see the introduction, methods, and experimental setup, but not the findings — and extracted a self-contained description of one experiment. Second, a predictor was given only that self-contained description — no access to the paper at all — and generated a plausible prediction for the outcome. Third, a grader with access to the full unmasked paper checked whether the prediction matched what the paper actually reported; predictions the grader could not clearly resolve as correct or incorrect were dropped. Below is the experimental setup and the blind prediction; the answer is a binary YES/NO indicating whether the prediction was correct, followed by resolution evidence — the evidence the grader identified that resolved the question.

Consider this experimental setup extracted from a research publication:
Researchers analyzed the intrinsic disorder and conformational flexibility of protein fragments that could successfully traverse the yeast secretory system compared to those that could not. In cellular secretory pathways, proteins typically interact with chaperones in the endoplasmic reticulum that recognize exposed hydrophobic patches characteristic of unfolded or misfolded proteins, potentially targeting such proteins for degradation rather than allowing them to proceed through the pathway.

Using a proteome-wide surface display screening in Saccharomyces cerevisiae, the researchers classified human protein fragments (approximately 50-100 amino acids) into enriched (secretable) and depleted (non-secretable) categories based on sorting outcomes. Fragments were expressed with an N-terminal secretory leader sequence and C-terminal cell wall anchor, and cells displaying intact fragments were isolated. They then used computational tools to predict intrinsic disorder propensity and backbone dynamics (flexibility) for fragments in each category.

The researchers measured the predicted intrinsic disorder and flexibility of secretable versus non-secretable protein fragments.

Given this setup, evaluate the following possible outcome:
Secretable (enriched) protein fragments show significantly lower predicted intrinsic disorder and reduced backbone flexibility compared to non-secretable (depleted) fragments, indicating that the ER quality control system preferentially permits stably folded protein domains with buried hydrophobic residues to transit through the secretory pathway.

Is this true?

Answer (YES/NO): NO